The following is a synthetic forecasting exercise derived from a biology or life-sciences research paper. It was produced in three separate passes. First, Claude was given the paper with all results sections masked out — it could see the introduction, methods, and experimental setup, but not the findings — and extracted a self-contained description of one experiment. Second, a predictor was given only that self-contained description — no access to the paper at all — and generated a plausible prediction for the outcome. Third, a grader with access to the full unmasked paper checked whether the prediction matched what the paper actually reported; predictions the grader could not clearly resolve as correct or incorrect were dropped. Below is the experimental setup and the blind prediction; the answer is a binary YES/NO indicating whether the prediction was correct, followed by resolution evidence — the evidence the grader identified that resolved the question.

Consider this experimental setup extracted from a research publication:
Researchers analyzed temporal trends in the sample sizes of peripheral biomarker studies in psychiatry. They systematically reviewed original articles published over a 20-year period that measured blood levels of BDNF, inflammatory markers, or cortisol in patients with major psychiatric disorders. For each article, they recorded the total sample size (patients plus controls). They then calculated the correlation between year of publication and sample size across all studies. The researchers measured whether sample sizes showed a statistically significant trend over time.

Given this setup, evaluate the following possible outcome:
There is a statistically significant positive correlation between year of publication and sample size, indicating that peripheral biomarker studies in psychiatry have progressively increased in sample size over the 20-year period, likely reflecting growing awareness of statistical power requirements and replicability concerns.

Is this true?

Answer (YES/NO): YES